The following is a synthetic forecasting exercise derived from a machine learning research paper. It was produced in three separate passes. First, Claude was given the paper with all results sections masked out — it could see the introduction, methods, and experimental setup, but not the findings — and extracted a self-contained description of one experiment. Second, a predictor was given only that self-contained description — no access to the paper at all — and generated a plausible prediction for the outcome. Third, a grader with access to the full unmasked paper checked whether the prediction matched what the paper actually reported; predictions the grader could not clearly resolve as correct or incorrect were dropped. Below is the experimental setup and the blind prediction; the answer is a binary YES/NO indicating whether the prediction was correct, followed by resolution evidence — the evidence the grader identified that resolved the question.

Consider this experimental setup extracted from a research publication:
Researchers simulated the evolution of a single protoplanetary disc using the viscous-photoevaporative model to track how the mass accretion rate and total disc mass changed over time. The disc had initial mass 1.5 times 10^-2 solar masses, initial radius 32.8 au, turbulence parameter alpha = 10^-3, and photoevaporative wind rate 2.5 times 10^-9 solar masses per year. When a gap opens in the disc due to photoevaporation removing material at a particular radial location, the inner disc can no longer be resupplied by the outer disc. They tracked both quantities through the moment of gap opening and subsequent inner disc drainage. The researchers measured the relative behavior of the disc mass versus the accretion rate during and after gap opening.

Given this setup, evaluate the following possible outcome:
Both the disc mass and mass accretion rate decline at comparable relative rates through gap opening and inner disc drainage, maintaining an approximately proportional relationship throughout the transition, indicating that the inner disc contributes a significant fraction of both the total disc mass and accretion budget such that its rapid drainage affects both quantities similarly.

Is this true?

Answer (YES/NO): NO